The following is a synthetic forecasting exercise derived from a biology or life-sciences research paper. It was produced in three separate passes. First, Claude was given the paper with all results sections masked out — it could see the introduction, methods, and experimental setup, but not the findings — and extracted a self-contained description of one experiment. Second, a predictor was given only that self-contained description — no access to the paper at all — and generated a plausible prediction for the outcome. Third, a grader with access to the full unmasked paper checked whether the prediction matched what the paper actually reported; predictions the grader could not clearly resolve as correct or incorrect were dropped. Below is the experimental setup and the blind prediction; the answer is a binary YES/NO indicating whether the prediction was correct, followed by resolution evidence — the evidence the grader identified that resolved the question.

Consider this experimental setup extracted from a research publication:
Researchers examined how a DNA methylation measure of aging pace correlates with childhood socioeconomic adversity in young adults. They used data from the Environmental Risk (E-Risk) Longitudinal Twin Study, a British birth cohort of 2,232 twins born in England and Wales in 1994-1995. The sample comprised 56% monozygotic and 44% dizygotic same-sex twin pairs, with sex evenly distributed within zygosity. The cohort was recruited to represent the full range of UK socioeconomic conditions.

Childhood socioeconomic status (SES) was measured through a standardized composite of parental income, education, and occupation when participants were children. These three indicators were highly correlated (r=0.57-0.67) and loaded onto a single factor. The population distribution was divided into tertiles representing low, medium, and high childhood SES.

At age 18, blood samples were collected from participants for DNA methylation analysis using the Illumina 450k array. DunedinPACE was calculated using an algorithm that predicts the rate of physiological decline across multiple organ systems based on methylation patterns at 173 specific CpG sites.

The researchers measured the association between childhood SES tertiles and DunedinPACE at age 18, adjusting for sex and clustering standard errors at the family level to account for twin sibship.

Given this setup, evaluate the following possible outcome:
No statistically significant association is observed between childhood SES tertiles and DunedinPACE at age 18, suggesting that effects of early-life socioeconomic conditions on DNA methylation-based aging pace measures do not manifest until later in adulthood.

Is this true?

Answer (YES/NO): NO